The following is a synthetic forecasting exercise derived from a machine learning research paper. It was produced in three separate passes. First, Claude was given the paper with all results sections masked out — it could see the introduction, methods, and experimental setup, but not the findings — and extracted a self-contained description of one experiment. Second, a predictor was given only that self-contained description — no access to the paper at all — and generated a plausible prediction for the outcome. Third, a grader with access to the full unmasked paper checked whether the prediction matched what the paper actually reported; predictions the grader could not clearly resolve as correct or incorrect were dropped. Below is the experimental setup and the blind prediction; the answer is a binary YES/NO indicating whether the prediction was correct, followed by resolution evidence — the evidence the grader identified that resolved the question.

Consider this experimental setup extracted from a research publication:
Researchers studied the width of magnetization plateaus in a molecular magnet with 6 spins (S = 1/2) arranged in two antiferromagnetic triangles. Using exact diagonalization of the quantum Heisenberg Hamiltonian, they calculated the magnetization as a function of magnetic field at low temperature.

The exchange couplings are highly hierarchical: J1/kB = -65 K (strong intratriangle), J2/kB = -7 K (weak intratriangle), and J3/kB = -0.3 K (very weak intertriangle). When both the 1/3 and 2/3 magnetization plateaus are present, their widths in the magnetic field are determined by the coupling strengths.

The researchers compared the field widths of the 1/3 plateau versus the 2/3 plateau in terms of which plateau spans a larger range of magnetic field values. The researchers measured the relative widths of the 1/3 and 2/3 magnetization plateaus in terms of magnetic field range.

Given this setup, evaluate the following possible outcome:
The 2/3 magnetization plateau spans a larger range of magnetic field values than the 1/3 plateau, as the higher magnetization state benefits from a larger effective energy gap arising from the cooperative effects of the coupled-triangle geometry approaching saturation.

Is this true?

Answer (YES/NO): NO